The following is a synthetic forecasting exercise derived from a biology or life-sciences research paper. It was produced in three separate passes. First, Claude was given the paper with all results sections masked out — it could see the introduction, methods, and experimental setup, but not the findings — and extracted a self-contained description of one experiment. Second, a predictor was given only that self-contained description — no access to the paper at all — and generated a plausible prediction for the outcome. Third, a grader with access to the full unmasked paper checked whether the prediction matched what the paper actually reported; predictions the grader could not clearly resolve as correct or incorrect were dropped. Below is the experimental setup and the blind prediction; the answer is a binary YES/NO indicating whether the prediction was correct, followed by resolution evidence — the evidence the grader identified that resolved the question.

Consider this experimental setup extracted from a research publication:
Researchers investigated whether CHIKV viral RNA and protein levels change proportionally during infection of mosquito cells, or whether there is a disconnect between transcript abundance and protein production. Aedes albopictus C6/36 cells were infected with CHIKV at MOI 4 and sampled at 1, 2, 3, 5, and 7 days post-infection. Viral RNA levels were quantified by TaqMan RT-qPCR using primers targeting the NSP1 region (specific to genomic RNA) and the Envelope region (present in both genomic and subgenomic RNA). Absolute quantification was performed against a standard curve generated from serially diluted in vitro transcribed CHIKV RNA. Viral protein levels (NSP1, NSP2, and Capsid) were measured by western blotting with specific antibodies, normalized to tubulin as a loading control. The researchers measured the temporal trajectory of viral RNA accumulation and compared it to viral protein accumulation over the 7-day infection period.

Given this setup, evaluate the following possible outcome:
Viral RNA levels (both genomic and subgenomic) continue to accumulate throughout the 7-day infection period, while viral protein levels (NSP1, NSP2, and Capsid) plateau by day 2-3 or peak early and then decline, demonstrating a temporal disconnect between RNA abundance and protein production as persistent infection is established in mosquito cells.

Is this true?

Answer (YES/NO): NO